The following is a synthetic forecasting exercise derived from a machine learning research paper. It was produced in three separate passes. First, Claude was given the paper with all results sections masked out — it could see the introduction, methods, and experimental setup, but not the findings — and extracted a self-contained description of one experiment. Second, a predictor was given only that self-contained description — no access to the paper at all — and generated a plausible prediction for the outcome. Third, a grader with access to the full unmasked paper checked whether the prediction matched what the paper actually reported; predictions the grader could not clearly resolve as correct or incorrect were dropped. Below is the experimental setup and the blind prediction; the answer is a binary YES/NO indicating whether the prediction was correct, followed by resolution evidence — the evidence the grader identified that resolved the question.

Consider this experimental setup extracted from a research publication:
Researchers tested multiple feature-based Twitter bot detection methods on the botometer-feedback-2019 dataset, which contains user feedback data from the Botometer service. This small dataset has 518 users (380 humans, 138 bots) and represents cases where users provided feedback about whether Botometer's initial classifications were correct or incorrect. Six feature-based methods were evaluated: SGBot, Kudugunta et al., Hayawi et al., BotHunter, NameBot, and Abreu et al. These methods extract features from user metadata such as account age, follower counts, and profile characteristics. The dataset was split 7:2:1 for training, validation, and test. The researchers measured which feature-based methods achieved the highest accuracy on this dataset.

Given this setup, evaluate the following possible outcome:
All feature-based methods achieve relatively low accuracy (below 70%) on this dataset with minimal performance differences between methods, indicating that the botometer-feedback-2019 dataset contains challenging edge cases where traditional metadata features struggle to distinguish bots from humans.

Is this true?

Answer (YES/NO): NO